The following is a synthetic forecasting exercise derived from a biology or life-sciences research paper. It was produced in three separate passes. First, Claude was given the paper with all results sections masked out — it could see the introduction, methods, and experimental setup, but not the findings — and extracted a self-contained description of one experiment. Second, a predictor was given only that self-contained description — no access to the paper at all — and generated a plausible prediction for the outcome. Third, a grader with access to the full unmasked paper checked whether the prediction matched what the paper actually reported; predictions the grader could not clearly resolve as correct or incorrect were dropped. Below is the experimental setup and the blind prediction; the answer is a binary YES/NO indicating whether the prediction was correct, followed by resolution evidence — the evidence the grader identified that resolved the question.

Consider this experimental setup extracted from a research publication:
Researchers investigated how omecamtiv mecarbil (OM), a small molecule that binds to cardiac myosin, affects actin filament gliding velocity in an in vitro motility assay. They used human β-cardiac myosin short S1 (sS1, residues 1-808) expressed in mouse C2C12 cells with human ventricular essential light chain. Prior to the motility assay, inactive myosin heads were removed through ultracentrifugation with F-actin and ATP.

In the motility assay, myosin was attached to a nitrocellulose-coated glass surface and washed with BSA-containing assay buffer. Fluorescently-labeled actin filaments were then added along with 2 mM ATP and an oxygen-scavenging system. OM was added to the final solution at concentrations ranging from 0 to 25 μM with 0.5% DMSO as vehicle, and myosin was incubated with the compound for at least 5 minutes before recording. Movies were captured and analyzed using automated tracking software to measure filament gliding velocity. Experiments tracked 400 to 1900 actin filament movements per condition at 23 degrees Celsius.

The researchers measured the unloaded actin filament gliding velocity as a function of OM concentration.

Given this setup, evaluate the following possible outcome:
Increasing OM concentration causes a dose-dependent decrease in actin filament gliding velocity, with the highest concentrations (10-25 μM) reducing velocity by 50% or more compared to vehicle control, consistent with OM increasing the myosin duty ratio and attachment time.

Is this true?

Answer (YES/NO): YES